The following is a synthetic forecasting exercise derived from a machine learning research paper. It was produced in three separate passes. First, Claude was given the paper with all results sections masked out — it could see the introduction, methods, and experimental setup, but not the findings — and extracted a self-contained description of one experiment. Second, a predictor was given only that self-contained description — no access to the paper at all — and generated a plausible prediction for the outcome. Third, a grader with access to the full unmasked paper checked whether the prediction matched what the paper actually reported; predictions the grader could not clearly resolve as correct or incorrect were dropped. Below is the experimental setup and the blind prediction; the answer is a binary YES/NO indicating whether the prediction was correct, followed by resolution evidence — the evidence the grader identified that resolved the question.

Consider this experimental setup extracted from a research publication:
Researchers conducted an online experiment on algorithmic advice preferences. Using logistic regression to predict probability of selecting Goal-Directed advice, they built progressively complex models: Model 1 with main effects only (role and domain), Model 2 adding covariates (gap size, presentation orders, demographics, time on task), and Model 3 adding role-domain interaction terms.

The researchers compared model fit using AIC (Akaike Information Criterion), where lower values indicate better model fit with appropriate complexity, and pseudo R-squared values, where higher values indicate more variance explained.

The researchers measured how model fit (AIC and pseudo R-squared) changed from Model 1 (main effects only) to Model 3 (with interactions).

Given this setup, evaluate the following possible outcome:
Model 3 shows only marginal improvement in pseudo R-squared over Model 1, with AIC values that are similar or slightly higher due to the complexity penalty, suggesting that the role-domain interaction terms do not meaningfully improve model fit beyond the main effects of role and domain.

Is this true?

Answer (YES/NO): YES